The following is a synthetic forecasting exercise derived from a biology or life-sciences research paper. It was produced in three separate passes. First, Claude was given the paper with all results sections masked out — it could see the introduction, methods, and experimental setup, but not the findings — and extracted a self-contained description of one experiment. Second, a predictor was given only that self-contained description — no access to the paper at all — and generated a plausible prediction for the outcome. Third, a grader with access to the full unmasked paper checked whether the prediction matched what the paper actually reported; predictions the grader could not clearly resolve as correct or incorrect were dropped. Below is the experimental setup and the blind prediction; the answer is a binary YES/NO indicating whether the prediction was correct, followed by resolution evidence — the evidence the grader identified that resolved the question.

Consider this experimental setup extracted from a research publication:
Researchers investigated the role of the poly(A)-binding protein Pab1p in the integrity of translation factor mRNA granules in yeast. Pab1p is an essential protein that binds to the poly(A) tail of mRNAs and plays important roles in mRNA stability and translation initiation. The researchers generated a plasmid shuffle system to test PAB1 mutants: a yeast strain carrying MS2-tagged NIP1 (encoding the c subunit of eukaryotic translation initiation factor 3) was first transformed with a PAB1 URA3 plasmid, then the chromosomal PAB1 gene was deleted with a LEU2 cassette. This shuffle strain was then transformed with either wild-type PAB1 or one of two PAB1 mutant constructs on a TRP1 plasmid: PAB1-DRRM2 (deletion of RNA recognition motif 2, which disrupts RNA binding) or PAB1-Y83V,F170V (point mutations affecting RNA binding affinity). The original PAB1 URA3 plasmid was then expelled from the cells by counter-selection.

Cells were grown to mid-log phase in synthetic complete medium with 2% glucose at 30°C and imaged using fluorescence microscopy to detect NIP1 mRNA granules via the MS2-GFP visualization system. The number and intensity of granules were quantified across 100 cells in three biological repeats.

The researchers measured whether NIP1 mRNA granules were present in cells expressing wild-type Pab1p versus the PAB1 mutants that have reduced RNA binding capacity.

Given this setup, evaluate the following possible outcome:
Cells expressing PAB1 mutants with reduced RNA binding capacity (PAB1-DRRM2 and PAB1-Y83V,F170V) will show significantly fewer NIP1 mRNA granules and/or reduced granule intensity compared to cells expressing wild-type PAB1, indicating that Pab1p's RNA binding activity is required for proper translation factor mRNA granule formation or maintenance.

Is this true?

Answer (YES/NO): YES